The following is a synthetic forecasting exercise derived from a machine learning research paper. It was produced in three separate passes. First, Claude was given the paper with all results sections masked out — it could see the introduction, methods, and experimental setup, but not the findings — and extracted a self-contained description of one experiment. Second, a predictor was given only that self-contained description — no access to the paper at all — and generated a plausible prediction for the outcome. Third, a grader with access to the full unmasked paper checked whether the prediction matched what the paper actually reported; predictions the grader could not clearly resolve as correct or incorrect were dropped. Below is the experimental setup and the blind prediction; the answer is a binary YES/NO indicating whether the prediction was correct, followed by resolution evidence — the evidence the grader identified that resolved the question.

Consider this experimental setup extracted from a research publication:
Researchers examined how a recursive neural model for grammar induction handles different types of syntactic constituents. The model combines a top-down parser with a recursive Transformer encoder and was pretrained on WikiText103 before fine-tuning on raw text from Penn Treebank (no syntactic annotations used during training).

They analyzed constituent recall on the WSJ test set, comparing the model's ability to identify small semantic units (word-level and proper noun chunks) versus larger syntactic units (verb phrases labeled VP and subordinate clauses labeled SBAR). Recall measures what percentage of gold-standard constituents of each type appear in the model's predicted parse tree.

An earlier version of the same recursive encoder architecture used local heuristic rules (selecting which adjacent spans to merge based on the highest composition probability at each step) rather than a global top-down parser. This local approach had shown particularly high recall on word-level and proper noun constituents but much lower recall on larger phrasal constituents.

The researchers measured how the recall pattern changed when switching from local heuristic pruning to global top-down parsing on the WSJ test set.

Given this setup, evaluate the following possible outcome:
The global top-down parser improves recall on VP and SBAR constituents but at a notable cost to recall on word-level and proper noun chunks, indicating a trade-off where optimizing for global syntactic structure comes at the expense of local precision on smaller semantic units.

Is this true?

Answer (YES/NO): NO